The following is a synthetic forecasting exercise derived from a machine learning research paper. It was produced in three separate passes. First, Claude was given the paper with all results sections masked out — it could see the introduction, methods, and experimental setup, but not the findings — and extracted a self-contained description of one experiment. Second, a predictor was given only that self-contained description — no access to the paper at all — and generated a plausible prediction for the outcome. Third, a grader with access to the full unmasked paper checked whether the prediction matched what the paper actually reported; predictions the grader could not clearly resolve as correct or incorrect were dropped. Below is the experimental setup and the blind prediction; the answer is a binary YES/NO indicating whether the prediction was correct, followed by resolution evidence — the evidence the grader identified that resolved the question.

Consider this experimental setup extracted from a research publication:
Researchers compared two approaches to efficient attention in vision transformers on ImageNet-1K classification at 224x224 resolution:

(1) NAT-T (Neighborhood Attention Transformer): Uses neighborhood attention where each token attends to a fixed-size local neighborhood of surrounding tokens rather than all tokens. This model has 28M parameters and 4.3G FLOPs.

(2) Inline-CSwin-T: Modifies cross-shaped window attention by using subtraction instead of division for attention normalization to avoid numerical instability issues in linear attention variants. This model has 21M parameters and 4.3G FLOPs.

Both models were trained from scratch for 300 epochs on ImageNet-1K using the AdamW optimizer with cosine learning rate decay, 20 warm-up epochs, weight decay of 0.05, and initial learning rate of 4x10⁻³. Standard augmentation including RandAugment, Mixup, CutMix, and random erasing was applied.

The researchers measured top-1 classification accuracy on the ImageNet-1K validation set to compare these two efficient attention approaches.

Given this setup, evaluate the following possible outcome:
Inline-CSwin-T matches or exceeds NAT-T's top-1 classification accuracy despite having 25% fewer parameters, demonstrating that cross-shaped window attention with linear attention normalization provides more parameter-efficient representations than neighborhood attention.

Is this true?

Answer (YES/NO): YES